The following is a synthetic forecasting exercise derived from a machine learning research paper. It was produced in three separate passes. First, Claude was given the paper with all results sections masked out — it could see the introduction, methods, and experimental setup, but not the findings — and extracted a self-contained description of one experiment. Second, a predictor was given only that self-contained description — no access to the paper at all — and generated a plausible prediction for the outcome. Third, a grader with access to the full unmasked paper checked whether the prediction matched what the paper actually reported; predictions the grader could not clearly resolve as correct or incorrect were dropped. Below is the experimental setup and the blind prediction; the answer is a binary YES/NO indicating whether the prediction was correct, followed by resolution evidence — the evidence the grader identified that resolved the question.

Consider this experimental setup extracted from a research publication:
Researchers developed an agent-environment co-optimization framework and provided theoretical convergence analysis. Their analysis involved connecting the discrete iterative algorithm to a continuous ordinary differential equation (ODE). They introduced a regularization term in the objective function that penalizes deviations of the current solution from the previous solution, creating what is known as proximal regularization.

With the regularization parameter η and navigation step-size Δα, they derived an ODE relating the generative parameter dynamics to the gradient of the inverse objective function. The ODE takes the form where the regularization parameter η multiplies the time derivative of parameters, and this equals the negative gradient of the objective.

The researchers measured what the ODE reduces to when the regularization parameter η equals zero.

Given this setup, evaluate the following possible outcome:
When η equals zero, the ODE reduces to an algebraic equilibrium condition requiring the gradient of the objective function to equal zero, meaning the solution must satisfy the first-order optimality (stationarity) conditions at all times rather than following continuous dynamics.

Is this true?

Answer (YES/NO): YES